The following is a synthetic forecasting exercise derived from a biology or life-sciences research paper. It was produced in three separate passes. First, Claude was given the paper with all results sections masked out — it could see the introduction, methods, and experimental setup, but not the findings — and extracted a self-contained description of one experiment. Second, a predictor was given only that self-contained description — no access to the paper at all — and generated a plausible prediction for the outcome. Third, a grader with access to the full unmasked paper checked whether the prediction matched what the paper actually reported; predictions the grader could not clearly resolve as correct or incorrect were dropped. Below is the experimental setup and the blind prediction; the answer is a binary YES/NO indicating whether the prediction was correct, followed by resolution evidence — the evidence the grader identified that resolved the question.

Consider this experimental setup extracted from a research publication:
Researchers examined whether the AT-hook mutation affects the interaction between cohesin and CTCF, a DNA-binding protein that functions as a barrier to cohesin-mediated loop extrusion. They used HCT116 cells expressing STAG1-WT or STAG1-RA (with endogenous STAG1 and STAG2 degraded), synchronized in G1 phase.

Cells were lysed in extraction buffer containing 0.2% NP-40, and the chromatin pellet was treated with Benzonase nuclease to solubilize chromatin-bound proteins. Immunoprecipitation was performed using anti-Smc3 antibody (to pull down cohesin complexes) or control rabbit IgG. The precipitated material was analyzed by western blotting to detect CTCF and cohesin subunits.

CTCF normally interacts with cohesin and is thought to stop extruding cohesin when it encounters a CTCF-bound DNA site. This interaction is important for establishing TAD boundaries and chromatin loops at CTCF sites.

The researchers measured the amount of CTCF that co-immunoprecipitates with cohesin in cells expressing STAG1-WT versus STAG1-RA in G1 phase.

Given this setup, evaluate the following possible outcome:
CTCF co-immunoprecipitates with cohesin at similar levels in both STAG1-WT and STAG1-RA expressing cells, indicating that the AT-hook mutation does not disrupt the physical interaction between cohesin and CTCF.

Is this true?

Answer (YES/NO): NO